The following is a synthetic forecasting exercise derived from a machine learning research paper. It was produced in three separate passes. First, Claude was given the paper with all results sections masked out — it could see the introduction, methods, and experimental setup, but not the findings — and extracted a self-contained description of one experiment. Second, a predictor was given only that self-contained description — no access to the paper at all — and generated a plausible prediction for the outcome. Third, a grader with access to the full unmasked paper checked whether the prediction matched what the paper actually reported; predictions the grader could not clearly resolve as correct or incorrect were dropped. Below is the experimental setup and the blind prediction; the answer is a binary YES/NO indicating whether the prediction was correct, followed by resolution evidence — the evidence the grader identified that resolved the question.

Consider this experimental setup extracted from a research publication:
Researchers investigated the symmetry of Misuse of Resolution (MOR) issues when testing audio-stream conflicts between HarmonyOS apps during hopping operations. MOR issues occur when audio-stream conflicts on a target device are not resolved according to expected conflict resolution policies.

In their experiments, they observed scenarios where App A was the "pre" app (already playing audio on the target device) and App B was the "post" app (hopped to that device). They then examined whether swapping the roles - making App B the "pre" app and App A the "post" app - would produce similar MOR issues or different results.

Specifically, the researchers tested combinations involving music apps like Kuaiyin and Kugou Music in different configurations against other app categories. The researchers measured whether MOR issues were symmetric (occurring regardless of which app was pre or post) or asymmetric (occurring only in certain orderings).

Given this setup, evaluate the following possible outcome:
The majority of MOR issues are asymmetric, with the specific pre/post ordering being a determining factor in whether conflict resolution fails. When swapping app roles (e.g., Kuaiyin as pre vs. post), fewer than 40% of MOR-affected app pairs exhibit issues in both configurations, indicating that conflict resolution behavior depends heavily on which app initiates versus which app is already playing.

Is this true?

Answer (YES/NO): NO